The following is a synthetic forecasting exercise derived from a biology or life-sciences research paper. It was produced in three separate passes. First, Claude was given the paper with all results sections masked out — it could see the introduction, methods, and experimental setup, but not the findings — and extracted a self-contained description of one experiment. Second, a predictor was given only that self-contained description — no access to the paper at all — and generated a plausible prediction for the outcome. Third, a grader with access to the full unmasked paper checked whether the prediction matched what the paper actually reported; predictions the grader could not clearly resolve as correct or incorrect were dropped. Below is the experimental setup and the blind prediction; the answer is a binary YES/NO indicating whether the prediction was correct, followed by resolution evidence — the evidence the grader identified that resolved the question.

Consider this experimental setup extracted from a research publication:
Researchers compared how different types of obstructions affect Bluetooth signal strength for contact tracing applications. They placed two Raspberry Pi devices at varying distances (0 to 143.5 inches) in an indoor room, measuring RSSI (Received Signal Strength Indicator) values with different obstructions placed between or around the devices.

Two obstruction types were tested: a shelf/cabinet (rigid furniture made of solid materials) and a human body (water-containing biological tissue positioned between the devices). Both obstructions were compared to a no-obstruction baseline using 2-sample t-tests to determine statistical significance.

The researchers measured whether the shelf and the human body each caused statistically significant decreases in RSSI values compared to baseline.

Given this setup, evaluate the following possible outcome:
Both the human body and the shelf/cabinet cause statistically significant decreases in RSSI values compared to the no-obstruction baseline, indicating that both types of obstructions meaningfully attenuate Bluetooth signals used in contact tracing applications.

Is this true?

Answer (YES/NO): NO